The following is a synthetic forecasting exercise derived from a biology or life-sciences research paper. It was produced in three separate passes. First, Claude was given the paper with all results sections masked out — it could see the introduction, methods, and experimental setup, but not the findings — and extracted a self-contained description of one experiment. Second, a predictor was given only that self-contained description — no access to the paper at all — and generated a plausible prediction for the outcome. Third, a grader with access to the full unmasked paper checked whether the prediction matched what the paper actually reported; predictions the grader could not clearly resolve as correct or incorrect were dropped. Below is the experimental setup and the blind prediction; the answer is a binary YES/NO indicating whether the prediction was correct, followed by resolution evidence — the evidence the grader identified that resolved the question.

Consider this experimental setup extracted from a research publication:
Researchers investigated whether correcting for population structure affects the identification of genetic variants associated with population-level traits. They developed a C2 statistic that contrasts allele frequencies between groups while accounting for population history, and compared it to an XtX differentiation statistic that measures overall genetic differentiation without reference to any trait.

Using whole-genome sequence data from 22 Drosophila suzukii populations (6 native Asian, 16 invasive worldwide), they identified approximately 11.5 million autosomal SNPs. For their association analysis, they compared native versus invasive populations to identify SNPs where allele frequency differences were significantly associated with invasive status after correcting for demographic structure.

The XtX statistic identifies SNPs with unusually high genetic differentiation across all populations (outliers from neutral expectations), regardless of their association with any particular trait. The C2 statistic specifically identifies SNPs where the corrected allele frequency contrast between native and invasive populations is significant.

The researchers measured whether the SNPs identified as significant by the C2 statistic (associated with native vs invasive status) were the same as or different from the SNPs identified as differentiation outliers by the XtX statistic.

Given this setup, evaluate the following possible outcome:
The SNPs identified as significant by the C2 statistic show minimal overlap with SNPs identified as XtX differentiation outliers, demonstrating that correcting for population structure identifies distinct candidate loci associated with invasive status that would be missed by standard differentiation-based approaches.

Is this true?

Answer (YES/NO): NO